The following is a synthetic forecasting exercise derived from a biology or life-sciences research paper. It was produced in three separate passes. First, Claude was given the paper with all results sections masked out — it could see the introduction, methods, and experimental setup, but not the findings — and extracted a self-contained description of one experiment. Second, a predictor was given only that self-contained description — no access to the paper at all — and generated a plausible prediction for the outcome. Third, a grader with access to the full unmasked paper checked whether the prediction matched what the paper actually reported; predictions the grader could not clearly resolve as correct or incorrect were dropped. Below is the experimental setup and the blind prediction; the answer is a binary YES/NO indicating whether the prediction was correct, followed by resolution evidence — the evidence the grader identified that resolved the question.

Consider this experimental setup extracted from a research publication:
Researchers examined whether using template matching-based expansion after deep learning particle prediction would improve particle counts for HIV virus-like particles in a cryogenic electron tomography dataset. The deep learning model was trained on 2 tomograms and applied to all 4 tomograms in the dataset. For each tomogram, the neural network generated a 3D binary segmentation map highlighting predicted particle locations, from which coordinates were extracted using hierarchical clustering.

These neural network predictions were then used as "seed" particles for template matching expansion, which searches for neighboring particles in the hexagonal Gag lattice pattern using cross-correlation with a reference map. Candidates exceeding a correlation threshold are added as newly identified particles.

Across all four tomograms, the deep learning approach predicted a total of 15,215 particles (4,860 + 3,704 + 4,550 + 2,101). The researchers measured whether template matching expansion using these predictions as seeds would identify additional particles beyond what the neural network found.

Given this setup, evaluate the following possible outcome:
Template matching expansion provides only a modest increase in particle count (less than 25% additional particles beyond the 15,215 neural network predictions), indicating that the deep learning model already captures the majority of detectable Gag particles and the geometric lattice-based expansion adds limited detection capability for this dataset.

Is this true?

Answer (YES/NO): YES